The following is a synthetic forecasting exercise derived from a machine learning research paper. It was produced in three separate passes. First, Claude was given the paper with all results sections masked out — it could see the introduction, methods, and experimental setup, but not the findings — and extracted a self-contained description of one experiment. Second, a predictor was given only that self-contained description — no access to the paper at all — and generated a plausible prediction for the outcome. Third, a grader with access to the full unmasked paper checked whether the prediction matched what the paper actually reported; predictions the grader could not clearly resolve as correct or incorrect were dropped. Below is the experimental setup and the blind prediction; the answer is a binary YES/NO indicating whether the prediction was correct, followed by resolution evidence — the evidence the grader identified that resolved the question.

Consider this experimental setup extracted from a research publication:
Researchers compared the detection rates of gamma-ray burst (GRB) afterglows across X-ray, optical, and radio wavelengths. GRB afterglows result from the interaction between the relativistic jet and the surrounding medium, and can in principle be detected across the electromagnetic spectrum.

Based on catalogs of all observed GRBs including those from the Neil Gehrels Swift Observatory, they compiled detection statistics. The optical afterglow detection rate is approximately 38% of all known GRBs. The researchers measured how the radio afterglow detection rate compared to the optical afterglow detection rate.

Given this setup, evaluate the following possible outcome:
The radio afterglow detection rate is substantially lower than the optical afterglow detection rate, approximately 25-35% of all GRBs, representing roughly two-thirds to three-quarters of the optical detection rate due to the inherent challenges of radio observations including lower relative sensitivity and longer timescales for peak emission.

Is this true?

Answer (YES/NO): NO